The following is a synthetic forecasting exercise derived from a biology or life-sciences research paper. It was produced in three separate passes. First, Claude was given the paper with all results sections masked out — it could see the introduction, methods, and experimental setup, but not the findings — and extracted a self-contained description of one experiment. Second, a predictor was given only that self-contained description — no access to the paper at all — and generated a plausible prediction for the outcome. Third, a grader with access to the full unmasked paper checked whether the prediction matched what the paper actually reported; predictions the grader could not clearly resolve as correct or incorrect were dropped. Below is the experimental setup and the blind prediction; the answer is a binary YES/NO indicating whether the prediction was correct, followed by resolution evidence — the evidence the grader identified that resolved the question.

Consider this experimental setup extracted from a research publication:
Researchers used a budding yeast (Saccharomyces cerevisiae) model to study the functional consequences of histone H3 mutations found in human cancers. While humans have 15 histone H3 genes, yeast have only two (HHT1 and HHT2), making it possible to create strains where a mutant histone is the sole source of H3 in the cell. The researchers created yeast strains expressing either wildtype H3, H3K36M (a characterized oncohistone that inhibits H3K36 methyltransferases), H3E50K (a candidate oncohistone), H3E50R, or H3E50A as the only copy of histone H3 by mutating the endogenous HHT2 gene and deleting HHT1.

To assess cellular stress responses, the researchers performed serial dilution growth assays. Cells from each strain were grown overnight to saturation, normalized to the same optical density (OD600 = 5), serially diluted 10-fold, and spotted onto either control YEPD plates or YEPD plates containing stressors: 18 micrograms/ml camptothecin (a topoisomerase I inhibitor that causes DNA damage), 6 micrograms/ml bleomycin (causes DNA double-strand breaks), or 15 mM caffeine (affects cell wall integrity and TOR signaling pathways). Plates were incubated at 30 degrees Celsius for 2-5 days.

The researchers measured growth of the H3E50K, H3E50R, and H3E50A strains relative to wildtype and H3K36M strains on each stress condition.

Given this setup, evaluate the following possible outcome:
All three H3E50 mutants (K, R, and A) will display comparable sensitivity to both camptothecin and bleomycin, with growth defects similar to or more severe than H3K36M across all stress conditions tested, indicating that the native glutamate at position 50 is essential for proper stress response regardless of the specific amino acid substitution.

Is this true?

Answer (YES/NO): NO